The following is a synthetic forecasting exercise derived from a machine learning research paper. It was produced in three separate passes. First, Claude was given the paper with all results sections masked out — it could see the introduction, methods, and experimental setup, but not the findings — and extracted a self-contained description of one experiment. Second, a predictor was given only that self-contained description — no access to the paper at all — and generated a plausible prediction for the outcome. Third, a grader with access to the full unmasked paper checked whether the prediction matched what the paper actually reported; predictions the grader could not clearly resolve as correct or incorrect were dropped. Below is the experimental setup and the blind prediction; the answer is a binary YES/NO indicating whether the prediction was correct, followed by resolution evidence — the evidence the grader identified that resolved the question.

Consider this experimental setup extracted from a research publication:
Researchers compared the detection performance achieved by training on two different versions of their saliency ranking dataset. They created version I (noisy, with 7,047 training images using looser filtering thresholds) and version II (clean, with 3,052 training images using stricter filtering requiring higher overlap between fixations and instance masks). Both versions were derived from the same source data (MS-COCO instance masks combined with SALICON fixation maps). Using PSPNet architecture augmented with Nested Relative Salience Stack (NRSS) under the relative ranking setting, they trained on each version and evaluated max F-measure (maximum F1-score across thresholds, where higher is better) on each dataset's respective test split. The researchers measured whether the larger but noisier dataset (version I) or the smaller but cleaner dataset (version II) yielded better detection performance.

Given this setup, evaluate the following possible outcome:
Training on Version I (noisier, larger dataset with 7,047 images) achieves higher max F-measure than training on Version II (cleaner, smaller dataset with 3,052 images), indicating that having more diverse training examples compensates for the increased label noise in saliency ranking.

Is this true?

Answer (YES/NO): NO